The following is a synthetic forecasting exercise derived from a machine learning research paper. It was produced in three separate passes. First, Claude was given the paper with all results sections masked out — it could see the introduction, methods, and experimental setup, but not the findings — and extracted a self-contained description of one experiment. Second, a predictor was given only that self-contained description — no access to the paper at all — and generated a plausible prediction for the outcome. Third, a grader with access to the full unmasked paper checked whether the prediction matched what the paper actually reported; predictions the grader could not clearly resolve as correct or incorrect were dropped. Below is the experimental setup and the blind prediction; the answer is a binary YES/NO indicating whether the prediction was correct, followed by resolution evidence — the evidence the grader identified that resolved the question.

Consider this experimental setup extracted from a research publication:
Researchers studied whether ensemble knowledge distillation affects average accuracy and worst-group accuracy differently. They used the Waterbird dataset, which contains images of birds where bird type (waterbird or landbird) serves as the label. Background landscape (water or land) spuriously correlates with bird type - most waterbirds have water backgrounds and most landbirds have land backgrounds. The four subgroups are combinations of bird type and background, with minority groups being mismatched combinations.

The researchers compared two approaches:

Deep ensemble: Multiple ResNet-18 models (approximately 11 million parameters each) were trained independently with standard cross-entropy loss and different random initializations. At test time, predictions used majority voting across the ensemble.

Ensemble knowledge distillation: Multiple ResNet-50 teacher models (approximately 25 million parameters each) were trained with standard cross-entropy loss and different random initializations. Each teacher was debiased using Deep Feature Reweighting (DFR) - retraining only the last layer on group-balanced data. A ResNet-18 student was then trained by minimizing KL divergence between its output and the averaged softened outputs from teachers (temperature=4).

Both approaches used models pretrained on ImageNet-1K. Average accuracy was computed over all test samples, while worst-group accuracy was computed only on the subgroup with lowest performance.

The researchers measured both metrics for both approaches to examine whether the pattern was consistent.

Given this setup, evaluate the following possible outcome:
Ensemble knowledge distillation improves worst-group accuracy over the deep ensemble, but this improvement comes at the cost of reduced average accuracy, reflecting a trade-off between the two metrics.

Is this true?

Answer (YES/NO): NO